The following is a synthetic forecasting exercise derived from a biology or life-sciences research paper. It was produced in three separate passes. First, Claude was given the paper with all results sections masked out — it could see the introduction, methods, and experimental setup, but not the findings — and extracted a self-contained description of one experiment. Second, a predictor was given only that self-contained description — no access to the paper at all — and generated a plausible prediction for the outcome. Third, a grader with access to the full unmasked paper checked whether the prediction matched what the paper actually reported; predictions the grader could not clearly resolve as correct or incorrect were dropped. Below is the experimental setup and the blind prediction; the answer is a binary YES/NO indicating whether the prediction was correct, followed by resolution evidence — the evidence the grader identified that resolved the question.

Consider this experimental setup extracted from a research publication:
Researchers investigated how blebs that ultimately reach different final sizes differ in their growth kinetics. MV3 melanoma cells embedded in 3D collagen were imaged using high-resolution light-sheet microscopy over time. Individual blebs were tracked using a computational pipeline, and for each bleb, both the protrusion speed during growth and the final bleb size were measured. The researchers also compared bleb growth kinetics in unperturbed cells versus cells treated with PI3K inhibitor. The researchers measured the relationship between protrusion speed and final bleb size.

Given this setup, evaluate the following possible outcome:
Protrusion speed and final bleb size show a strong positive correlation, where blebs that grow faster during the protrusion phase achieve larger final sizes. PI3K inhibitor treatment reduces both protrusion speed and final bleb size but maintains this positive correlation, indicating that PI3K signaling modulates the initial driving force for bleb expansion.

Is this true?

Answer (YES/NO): NO